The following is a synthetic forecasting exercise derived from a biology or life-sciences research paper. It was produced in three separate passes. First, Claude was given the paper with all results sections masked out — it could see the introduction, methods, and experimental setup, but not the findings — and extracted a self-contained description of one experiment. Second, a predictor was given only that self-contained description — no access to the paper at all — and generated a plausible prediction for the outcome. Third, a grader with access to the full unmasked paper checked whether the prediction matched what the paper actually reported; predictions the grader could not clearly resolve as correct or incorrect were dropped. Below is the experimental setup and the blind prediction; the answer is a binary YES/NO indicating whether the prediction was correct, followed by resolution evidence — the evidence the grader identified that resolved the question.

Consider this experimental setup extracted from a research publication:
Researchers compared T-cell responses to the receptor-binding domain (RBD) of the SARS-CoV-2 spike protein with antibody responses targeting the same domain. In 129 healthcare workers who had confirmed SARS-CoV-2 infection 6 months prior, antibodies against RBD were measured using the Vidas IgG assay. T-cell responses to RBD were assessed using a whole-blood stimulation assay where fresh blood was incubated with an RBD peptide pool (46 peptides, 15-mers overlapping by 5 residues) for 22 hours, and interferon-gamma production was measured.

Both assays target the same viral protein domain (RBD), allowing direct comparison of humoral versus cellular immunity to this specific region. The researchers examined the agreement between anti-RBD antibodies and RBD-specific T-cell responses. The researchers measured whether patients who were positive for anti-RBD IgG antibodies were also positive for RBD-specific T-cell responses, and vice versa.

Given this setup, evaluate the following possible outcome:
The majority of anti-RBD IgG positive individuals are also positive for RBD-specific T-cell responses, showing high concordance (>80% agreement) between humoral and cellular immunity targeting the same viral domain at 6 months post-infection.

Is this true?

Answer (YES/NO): NO